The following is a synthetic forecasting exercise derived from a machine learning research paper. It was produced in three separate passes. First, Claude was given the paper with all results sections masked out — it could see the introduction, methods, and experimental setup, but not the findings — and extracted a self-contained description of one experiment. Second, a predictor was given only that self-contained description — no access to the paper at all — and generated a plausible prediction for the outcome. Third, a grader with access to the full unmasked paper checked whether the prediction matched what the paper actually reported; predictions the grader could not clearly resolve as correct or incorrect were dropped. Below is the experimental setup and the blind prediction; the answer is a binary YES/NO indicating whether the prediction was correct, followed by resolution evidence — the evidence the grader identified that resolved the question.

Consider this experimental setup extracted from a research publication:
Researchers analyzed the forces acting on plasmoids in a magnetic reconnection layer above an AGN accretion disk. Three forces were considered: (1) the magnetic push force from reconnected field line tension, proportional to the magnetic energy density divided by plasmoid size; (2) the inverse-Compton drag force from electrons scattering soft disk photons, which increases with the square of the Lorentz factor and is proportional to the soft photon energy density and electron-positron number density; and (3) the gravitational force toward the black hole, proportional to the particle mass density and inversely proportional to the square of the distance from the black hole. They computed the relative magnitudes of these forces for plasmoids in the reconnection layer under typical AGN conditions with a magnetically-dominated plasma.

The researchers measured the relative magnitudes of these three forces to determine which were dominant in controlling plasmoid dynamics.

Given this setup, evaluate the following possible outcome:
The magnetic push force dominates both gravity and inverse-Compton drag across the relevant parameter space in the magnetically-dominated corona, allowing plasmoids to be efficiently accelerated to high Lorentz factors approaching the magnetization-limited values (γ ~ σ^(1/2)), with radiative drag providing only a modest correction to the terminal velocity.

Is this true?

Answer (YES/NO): NO